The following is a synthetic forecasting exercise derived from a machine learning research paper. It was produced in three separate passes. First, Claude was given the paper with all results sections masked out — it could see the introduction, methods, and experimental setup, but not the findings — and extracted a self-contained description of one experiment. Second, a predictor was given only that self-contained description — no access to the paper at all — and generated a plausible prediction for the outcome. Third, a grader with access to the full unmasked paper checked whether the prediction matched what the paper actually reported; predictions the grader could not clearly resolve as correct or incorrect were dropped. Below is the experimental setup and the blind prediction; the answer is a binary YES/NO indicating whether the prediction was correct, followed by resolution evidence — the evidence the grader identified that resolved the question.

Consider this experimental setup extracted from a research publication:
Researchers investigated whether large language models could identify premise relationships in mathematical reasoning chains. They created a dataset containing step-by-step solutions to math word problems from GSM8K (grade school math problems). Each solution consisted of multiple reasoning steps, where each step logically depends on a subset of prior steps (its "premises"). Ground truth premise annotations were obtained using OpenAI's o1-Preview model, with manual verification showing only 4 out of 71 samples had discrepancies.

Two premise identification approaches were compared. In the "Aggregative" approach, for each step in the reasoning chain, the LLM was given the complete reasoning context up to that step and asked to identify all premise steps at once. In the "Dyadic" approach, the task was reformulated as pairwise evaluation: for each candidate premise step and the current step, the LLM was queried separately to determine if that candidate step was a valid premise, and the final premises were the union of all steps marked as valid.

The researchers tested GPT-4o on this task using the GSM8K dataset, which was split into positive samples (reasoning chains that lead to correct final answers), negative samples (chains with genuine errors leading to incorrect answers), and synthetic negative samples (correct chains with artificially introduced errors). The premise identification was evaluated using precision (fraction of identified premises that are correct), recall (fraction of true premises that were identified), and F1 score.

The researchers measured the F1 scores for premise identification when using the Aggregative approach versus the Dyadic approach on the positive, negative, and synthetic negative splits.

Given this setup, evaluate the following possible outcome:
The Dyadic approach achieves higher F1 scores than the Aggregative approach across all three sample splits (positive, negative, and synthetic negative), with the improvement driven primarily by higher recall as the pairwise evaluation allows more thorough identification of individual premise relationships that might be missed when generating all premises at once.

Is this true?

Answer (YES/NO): NO